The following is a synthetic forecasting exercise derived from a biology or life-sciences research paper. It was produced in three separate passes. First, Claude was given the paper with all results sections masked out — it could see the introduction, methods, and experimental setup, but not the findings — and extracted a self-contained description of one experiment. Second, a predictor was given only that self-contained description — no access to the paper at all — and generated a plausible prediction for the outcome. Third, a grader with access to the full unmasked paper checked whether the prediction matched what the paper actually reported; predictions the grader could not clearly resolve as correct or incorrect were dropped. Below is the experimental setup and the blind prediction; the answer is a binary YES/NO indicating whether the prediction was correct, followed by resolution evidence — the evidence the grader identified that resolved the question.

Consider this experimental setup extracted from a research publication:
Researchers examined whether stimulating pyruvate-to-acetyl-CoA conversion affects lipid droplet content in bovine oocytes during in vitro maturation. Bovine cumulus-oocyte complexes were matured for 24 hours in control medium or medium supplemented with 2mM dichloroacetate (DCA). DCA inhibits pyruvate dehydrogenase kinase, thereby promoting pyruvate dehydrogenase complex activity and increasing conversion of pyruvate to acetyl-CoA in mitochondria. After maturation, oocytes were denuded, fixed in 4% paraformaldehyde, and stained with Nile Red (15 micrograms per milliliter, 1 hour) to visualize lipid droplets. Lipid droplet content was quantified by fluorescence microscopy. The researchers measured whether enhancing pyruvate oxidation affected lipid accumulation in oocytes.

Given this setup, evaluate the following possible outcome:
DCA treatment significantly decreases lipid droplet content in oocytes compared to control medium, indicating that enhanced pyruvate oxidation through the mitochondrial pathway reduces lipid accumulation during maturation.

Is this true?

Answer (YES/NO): YES